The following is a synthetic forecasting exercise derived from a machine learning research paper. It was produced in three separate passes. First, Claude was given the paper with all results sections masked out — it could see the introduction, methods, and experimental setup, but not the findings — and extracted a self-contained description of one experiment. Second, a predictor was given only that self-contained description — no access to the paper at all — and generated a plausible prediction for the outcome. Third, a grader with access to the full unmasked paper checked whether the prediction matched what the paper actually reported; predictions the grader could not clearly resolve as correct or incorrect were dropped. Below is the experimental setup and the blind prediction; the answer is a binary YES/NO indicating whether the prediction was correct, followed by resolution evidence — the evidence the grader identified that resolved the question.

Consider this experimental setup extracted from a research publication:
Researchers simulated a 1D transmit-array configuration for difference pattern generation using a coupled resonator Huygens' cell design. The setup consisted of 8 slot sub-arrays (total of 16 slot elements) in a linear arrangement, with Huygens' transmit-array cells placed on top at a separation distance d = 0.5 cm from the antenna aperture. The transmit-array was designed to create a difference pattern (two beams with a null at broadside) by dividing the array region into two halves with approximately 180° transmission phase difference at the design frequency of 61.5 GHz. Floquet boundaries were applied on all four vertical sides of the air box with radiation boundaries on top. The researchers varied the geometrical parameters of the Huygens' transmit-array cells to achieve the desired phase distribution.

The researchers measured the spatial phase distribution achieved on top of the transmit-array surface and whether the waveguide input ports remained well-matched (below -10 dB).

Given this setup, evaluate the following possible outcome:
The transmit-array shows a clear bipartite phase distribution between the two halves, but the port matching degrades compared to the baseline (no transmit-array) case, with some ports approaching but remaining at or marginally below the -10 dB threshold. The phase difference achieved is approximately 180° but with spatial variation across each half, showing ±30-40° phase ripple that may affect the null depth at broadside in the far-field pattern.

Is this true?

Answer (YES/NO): NO